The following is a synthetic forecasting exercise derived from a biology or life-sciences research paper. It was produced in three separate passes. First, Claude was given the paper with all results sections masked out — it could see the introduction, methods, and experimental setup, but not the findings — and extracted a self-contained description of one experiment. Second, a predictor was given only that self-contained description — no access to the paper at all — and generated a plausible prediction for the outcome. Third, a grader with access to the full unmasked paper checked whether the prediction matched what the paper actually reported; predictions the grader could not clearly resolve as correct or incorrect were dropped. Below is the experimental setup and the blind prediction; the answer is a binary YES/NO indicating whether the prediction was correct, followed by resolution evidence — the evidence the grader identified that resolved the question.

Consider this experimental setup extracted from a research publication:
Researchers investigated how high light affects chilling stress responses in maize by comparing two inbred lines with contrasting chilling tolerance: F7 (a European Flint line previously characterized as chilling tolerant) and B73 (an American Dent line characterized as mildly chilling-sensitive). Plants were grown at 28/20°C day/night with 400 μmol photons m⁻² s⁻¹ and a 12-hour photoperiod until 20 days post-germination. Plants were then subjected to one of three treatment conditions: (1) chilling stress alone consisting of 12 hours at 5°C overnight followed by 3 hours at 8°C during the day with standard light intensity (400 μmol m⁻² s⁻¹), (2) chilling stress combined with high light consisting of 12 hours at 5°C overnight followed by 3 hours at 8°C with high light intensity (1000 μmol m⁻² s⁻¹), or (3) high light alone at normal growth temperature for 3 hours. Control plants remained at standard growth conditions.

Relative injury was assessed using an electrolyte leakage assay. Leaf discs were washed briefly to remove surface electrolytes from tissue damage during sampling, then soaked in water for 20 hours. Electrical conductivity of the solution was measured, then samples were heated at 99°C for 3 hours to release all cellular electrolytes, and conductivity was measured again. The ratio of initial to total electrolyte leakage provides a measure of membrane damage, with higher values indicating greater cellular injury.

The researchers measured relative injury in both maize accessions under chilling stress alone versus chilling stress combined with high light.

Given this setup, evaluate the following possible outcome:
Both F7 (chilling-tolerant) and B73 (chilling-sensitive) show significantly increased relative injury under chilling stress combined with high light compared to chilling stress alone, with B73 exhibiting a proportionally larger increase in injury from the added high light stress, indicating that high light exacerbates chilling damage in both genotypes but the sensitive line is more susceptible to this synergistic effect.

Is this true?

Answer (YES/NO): NO